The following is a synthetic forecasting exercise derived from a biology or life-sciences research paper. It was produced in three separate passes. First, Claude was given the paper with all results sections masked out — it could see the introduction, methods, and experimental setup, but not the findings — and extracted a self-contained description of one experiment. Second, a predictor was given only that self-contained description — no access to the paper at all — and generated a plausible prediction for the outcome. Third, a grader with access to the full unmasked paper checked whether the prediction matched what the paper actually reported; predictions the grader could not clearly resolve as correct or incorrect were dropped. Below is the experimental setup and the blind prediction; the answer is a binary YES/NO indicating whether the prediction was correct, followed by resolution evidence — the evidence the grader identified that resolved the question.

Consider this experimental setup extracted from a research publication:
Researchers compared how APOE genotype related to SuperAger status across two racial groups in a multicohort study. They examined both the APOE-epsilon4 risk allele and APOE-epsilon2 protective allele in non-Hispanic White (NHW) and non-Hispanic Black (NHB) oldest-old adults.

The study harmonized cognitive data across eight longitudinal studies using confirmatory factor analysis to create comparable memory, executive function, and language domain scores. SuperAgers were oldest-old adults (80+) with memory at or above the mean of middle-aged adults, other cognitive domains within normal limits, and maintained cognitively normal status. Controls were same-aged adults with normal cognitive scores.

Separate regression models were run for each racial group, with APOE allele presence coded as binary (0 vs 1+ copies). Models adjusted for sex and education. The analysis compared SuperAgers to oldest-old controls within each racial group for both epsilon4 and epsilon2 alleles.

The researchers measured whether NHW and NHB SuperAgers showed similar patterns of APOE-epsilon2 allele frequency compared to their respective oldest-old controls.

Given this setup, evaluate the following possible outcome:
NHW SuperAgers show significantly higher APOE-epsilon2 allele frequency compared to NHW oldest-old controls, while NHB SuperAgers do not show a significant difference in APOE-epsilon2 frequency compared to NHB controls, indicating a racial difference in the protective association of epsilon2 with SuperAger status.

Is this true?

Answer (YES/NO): YES